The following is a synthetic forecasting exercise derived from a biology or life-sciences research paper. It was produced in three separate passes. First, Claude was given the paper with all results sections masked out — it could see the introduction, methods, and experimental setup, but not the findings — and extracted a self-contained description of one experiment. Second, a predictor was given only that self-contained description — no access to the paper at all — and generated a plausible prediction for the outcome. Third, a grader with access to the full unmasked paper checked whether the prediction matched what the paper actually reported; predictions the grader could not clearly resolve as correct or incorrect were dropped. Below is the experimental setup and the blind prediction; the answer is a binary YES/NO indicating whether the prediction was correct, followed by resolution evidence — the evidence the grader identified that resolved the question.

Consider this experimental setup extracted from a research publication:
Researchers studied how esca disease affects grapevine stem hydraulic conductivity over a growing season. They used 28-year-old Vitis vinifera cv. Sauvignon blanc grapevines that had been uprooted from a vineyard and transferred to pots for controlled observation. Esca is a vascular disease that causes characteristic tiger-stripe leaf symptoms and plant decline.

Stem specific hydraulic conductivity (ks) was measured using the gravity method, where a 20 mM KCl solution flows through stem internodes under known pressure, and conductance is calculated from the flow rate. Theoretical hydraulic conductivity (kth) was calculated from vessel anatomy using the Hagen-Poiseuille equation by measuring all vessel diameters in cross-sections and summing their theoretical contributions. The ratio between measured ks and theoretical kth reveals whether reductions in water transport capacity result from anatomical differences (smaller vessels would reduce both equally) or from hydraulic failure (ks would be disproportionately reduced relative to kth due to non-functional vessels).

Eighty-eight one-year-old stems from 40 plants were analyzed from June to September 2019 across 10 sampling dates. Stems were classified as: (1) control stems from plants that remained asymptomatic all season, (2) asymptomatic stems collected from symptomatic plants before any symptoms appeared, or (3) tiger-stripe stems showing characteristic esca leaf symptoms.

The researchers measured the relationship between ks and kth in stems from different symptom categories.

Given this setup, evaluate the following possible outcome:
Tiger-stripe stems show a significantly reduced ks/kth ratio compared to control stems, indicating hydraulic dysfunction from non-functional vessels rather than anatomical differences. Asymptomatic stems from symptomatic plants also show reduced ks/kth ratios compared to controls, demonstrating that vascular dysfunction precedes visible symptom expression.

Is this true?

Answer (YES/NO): NO